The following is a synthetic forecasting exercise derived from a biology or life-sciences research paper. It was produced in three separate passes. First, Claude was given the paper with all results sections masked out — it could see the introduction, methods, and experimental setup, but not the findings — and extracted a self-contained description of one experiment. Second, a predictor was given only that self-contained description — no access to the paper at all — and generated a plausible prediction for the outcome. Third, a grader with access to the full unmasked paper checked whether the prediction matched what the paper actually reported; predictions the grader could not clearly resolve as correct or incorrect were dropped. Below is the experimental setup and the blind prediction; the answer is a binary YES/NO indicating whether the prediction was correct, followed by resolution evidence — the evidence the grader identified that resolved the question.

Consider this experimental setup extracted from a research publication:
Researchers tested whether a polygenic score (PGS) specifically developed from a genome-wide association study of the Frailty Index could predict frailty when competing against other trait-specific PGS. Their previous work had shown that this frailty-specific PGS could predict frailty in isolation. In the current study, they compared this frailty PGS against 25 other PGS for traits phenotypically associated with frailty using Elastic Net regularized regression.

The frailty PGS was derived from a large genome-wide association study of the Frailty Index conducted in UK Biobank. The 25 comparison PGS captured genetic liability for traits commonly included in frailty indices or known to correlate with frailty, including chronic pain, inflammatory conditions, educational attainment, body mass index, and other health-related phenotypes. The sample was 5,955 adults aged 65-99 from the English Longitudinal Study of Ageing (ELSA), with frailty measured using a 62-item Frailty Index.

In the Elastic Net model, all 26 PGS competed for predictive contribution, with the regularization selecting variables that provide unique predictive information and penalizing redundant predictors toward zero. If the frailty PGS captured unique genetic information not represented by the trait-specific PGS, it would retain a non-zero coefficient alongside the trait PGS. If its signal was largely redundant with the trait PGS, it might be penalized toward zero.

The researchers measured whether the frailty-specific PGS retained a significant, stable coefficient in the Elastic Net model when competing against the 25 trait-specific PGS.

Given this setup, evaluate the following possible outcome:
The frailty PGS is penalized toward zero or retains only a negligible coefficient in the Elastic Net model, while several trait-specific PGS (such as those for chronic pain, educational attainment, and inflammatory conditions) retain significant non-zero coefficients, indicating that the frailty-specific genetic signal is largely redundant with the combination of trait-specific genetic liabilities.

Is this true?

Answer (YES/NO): YES